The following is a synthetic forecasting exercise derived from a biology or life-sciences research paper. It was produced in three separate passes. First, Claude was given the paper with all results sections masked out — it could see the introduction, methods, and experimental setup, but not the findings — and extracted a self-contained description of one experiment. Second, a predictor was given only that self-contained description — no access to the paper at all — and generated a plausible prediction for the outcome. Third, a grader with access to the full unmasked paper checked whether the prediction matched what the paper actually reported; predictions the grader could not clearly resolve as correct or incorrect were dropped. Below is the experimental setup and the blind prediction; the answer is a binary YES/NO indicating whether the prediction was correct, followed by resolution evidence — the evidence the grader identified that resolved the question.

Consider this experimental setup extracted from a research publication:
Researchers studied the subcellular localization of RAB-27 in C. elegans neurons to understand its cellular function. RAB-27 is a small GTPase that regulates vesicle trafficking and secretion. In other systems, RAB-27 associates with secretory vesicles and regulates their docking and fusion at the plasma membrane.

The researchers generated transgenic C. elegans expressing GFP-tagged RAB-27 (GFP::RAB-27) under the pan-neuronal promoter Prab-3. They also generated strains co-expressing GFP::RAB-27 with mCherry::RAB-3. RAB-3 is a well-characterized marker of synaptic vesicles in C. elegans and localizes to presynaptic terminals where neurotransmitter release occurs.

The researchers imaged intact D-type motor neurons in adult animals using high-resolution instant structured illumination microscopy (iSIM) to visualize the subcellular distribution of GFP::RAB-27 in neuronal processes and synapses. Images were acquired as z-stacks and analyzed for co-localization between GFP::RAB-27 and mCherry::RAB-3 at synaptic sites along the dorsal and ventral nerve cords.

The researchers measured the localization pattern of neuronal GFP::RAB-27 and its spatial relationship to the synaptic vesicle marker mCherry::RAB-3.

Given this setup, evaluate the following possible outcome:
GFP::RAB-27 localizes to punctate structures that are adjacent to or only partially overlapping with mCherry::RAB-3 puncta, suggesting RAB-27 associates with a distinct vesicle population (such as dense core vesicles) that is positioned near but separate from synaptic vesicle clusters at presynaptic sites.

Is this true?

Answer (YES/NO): NO